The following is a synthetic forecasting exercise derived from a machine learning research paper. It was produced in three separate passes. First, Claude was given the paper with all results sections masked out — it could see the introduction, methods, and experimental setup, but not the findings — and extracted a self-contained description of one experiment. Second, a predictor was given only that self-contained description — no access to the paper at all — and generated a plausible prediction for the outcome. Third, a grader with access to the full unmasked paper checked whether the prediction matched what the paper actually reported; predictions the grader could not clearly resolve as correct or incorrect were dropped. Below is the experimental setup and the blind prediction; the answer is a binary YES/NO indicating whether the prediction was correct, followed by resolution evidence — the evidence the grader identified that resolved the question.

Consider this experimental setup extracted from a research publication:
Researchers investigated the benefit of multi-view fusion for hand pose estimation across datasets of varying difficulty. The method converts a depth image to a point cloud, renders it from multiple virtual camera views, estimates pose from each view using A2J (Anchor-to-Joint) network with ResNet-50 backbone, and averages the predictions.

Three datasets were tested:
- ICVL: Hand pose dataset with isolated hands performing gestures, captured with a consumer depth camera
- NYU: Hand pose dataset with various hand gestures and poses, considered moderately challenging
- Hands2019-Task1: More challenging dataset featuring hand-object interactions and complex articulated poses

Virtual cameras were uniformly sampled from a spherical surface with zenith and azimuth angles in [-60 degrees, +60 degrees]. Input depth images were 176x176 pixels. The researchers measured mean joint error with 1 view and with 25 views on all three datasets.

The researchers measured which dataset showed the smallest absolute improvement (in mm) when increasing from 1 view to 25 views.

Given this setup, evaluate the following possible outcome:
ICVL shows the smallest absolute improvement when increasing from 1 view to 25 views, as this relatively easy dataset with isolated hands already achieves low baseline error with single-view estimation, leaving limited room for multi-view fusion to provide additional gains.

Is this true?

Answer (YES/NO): YES